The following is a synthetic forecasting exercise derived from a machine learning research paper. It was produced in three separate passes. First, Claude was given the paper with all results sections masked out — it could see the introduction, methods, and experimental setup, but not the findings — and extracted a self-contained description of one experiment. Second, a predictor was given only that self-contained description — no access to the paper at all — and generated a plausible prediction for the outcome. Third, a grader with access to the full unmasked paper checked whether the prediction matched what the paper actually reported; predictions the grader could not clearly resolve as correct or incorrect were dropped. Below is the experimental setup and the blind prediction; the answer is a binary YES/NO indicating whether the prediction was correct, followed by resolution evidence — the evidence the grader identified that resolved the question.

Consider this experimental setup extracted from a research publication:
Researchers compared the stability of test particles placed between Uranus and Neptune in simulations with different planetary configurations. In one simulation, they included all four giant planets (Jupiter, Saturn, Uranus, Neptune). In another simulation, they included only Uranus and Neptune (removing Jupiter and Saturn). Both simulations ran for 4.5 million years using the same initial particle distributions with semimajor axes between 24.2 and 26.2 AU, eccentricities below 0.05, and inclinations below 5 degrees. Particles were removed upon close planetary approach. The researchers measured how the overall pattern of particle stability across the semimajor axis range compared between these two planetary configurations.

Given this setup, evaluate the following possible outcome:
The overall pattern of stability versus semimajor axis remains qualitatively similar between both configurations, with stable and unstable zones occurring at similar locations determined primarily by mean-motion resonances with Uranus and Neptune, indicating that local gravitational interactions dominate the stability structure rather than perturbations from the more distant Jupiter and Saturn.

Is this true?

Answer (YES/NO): NO